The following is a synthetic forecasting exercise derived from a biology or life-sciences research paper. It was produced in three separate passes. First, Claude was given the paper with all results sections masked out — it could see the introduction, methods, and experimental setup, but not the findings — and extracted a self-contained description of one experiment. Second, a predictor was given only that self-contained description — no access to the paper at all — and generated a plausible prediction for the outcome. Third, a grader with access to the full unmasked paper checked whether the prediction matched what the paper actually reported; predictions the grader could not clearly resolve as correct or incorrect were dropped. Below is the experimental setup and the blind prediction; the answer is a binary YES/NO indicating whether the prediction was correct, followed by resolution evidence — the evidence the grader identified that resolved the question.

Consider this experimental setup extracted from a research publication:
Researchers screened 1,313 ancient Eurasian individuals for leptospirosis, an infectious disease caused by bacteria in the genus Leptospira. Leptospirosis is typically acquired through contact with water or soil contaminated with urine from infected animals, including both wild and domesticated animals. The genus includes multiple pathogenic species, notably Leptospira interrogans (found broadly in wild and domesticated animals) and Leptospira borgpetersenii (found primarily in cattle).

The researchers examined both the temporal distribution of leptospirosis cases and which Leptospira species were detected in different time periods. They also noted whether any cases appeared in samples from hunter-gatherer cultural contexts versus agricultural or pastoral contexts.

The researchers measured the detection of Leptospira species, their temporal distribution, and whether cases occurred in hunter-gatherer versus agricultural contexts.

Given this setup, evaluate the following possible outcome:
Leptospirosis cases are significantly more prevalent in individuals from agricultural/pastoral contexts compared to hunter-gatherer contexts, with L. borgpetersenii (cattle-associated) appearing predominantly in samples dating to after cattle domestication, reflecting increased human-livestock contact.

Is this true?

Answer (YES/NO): NO